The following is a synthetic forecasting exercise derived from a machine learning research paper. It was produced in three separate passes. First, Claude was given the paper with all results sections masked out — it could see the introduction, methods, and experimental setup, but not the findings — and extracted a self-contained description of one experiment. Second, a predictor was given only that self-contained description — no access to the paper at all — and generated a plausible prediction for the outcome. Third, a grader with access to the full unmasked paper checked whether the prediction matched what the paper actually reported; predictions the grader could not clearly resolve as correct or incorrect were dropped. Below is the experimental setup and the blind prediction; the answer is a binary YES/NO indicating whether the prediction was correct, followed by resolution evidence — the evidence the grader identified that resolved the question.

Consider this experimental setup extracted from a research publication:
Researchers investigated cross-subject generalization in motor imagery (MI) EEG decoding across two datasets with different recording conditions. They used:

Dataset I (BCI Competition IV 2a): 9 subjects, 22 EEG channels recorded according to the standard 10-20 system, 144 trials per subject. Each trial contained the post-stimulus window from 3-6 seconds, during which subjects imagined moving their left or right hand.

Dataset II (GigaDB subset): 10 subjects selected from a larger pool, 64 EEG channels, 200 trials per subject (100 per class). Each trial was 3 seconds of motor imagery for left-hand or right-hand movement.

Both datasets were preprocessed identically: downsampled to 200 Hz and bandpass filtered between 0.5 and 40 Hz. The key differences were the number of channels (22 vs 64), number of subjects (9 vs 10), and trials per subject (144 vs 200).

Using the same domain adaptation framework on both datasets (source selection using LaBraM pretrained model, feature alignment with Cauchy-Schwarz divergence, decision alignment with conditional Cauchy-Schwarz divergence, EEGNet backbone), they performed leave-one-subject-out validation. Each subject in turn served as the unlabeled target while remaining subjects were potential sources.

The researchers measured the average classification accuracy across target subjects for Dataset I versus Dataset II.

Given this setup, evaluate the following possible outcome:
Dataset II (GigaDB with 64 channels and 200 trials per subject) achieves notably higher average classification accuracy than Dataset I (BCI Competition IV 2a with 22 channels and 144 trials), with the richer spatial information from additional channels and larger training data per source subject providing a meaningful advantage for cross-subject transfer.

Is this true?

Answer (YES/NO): NO